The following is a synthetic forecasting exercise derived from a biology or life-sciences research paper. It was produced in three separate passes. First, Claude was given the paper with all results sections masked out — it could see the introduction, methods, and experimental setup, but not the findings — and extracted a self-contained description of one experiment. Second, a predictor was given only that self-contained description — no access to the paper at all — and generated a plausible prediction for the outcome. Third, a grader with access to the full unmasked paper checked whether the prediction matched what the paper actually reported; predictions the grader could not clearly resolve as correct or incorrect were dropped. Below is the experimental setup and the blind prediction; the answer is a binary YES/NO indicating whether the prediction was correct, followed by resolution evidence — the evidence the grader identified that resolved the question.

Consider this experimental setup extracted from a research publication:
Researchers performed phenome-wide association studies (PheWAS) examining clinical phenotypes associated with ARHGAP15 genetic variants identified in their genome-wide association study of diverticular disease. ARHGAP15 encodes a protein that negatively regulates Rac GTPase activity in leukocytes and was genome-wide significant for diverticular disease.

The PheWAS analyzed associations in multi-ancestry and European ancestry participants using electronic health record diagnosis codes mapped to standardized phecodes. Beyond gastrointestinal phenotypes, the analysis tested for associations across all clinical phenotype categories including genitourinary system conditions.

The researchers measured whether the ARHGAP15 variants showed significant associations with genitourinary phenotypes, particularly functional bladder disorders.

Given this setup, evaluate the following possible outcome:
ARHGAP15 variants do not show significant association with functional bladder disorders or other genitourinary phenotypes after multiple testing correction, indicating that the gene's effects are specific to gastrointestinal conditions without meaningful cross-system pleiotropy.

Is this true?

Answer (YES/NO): YES